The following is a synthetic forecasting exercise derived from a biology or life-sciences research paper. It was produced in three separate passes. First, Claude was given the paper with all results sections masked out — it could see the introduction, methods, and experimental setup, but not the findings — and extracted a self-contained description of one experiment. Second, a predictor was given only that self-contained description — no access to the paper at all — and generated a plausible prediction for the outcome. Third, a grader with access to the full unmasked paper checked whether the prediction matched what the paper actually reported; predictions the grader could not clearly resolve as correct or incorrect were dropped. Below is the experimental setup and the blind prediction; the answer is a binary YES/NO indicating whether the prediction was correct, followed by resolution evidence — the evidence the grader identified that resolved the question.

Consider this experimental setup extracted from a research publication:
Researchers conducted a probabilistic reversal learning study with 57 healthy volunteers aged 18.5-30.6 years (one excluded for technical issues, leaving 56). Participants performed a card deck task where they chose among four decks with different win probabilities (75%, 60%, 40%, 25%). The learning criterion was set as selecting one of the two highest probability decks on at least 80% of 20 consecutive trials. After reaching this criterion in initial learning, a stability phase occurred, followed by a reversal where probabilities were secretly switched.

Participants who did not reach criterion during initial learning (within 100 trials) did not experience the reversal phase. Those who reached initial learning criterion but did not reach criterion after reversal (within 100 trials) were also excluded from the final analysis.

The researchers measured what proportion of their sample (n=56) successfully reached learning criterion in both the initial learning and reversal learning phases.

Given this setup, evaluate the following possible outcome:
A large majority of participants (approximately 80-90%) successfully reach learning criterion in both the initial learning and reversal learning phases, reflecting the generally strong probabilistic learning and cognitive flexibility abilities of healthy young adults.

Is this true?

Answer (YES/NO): NO